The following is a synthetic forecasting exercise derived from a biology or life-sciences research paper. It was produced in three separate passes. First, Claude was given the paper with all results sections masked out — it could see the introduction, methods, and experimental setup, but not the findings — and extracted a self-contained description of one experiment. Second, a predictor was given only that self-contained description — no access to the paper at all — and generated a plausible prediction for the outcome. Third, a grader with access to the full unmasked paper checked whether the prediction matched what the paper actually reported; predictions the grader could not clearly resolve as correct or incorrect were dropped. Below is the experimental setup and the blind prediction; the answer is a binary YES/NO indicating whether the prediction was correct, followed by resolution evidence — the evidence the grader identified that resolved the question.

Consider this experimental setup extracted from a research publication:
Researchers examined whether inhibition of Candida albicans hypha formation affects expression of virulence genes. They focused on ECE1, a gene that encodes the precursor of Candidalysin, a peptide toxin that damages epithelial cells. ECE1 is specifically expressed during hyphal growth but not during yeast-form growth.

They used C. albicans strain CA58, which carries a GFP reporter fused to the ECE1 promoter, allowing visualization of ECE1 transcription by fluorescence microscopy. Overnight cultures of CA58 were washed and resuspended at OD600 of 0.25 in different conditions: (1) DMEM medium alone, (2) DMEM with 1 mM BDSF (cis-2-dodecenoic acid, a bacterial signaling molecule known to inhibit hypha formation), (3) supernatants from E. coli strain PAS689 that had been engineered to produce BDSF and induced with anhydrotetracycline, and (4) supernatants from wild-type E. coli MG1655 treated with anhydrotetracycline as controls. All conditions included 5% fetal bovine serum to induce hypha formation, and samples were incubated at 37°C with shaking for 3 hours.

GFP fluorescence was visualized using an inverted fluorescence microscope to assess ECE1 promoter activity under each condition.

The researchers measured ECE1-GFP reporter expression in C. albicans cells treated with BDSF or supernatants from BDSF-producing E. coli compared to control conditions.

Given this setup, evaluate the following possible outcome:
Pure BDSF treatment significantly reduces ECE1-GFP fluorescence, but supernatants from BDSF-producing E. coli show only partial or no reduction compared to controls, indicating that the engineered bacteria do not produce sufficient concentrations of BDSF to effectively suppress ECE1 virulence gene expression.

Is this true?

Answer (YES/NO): NO